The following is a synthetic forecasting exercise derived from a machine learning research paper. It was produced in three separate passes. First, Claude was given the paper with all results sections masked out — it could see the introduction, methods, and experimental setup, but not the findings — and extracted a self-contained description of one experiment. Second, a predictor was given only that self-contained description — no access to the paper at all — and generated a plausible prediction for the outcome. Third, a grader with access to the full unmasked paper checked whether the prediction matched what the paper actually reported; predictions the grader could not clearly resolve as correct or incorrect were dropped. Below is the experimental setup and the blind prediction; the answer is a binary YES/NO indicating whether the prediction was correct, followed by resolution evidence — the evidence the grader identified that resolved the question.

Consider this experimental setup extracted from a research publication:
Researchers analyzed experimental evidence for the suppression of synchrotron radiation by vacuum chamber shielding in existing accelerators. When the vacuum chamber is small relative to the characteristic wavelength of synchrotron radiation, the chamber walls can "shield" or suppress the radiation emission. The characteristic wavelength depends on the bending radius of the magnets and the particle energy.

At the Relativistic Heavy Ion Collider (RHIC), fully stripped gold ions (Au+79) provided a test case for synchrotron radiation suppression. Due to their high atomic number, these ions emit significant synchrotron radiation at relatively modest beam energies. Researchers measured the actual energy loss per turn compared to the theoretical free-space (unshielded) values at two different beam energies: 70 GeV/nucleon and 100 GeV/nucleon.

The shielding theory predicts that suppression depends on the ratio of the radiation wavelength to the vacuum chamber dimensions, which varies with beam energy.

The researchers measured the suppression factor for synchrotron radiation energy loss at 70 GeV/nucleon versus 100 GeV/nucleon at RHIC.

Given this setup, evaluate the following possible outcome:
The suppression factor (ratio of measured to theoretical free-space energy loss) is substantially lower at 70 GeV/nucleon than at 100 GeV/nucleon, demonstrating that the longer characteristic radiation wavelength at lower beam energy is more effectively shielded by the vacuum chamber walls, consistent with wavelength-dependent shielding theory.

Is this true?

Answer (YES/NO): YES